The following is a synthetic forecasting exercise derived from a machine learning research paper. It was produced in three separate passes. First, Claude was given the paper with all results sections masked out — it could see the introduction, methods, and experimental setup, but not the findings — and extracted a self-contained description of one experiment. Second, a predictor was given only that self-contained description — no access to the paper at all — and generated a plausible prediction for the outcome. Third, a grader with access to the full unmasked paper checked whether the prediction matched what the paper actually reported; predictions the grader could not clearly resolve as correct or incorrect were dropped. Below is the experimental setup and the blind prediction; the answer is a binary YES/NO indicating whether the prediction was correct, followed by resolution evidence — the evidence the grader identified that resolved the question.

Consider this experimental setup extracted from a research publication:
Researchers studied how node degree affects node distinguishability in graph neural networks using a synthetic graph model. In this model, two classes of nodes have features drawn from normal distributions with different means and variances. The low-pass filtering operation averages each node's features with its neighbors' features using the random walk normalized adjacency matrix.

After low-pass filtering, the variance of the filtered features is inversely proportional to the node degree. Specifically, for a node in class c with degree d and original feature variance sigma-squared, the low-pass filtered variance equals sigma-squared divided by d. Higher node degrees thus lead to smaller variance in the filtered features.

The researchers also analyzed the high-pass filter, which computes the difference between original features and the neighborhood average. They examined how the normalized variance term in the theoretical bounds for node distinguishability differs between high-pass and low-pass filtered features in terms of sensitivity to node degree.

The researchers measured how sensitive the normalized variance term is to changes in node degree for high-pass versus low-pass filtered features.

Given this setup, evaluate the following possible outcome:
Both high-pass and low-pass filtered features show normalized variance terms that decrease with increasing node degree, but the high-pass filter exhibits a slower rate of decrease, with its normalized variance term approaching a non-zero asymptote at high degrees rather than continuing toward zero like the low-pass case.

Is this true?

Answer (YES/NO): YES